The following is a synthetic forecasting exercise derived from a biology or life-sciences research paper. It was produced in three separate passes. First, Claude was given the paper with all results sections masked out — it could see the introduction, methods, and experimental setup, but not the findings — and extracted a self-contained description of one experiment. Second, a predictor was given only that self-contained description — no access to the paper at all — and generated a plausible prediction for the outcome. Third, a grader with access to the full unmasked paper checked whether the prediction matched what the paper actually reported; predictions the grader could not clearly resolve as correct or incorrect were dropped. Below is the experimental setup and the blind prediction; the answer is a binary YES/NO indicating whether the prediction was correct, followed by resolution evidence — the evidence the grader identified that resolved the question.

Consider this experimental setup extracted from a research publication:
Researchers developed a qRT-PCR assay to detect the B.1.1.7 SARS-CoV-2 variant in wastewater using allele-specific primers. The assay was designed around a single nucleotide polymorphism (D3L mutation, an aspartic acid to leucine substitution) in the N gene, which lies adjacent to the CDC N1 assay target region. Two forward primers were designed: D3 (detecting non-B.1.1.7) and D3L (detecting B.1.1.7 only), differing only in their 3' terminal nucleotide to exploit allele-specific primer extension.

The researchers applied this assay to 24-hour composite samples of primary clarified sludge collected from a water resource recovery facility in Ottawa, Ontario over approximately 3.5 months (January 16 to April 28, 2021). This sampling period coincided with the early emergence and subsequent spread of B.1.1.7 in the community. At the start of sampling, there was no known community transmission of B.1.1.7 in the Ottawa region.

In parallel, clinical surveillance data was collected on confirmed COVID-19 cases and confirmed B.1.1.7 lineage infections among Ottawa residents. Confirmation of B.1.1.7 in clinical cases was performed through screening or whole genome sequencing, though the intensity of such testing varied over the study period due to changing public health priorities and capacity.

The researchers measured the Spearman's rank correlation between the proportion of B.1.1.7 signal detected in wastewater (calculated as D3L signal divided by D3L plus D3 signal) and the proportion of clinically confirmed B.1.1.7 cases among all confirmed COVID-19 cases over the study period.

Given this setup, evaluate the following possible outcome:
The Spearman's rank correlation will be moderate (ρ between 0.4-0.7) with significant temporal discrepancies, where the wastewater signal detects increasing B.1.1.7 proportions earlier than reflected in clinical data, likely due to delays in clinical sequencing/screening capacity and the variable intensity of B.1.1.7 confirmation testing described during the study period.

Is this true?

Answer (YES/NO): NO